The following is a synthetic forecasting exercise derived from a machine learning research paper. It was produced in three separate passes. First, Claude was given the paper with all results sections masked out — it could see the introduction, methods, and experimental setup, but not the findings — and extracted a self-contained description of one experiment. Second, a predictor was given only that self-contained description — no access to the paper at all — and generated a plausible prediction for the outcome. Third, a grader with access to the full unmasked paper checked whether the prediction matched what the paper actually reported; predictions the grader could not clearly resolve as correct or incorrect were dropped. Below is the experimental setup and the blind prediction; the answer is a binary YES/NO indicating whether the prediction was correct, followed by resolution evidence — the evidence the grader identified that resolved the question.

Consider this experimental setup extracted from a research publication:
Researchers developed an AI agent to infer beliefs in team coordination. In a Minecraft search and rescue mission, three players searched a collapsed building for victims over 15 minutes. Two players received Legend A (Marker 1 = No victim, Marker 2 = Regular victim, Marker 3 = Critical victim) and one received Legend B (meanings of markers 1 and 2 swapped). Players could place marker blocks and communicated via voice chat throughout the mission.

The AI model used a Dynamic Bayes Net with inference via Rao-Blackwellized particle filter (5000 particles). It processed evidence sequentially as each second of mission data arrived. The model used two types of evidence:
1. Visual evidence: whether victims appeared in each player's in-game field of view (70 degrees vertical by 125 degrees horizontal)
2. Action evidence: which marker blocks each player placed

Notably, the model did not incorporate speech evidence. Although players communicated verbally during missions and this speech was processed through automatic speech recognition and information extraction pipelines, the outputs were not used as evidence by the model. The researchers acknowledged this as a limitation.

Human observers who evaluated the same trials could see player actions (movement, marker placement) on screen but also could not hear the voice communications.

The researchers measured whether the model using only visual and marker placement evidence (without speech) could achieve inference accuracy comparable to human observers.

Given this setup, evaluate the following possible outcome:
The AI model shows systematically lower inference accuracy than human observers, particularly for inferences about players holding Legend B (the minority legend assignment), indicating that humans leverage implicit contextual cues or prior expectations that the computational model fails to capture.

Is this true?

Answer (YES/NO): NO